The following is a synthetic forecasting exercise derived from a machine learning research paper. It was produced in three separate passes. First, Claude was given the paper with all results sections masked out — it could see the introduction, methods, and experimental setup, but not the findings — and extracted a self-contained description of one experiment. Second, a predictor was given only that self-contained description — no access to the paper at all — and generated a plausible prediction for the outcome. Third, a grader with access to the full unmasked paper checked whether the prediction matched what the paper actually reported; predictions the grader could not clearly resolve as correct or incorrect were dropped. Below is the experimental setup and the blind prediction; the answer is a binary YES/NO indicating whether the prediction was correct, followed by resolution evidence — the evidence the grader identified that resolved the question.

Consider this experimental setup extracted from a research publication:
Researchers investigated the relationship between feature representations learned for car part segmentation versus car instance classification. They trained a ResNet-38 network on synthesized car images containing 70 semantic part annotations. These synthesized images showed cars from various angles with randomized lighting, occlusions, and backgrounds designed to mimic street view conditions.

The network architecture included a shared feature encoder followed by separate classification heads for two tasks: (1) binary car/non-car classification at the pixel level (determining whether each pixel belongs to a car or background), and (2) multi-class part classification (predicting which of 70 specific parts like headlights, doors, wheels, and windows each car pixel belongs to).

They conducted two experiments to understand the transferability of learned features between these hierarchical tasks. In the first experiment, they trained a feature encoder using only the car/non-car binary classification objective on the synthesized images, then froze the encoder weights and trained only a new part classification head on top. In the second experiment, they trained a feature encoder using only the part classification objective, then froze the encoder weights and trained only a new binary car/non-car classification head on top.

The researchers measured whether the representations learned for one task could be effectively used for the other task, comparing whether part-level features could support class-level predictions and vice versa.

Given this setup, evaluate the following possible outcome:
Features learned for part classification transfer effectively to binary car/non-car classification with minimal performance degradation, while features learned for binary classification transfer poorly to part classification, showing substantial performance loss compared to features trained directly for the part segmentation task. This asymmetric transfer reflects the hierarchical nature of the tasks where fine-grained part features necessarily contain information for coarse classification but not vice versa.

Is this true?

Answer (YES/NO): YES